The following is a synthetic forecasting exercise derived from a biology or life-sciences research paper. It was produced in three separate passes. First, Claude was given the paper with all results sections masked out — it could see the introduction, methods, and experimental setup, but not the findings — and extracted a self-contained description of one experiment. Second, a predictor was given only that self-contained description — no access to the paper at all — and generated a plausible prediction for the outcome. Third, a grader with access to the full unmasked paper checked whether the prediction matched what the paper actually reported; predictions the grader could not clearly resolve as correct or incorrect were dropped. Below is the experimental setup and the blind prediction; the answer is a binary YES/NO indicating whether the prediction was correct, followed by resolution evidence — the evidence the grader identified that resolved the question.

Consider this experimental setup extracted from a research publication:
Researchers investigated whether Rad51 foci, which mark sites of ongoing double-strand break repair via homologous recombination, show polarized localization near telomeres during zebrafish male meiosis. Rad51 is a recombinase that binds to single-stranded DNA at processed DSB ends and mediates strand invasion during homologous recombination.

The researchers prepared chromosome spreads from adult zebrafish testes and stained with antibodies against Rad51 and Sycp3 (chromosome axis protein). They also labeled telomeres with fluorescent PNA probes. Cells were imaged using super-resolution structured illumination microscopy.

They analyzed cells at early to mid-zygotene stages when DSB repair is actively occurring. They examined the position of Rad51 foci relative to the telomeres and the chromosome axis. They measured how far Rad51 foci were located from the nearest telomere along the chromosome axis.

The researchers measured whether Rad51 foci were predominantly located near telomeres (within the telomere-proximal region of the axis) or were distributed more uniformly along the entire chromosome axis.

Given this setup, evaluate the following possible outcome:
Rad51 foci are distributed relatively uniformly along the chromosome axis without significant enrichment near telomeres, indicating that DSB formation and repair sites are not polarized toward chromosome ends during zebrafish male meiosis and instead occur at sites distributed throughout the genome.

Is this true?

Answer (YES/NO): NO